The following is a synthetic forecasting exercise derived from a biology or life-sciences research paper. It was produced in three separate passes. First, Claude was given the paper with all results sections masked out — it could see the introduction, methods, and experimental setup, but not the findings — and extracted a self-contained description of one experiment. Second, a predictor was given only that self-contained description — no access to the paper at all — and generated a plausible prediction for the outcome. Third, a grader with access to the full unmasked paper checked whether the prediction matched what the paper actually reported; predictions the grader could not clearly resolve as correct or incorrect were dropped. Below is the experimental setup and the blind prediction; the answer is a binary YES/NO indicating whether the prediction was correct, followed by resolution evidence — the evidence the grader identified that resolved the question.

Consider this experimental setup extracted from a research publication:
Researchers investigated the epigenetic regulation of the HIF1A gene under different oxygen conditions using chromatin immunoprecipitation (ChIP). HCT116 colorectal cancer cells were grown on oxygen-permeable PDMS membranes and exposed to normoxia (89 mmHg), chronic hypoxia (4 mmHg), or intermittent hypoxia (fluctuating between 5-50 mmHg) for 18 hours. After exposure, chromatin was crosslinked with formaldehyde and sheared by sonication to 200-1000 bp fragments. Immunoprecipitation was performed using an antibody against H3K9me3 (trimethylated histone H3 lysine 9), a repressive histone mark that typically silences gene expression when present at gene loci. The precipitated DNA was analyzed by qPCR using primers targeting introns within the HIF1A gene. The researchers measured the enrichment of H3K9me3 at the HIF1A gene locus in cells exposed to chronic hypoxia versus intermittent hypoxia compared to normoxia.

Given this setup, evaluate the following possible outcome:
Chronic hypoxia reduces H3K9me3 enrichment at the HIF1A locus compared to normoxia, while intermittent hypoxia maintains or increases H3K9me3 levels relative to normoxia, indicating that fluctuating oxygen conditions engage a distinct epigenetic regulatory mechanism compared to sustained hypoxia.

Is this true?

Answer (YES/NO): NO